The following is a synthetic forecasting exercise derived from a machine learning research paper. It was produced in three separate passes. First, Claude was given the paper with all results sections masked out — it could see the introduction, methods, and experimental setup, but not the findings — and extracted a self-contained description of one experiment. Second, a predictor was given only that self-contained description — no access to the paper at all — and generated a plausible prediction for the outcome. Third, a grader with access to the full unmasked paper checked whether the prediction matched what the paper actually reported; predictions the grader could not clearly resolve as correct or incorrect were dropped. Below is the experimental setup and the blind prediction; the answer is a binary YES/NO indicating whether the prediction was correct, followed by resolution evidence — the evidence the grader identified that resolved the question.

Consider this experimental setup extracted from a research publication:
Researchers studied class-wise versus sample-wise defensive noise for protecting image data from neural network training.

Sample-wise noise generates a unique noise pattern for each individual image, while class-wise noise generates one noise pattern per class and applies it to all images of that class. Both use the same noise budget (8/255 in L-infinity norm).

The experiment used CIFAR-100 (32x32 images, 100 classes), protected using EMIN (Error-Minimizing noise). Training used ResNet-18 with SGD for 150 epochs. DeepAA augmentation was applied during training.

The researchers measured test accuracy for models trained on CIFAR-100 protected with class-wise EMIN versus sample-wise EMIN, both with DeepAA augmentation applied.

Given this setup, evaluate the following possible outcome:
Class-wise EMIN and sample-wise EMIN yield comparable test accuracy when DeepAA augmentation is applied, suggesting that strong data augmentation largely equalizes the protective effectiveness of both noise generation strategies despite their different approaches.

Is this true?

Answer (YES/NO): NO